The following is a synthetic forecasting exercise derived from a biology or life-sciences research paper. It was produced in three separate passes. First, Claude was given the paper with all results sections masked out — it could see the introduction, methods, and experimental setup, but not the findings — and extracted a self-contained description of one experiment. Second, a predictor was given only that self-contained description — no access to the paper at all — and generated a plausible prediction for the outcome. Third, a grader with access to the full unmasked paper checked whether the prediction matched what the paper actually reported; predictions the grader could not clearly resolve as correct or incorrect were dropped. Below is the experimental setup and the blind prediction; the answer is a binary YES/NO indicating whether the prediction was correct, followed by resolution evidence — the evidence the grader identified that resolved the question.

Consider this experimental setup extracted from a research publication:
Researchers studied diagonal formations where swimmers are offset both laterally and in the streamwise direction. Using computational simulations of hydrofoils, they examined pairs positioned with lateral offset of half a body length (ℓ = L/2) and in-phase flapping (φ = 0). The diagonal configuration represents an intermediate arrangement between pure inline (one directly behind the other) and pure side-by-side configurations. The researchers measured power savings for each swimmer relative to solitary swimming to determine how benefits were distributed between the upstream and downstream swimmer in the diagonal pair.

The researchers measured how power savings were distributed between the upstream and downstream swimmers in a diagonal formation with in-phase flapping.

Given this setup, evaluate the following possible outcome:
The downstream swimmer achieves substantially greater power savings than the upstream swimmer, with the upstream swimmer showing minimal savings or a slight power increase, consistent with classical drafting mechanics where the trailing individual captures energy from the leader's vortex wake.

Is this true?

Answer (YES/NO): YES